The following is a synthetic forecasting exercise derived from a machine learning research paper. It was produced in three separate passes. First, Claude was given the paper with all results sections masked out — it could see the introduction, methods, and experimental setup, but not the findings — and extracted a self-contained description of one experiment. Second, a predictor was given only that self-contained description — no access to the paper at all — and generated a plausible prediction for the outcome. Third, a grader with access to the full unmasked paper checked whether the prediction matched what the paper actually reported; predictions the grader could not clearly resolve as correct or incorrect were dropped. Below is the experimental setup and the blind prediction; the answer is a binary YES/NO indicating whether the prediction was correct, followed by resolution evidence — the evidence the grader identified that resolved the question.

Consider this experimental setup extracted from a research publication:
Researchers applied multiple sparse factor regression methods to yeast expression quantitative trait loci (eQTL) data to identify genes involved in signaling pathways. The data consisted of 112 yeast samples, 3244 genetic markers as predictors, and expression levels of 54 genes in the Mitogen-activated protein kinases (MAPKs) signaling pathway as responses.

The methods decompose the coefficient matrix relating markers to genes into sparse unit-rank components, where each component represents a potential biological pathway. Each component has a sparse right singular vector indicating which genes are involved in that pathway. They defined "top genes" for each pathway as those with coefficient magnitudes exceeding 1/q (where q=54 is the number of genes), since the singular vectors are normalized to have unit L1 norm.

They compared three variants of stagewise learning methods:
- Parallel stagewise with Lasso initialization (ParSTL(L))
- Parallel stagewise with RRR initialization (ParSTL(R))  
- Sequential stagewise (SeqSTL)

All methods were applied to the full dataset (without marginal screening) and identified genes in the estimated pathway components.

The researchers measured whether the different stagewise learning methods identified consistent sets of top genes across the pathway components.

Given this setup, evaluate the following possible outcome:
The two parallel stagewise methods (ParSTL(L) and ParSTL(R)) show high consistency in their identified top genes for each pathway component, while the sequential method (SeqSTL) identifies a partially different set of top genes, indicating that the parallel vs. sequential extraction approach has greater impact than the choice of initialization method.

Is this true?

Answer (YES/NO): NO